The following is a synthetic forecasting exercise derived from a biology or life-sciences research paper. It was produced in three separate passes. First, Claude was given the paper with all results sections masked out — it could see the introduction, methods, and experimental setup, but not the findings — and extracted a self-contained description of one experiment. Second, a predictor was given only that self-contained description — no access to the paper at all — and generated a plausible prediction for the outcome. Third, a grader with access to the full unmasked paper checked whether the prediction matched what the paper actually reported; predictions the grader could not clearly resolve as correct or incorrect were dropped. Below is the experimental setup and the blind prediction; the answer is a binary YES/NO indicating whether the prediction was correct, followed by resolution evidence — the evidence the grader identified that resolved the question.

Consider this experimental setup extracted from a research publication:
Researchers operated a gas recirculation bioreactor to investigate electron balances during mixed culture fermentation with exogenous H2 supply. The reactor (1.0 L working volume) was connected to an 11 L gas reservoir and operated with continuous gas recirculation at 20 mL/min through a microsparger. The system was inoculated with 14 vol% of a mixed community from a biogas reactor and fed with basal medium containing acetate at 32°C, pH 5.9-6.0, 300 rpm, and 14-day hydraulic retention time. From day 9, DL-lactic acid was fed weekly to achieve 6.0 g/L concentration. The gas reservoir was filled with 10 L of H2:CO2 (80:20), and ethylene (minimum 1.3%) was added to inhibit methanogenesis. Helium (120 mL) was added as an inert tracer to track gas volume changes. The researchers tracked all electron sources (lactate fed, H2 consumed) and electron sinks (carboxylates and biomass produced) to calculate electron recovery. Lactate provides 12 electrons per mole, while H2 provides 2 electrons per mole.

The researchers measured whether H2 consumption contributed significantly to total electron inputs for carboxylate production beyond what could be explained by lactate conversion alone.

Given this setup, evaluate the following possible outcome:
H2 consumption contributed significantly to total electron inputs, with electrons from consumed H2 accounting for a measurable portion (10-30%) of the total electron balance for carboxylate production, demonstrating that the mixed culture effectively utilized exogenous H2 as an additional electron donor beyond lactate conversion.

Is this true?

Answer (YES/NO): YES